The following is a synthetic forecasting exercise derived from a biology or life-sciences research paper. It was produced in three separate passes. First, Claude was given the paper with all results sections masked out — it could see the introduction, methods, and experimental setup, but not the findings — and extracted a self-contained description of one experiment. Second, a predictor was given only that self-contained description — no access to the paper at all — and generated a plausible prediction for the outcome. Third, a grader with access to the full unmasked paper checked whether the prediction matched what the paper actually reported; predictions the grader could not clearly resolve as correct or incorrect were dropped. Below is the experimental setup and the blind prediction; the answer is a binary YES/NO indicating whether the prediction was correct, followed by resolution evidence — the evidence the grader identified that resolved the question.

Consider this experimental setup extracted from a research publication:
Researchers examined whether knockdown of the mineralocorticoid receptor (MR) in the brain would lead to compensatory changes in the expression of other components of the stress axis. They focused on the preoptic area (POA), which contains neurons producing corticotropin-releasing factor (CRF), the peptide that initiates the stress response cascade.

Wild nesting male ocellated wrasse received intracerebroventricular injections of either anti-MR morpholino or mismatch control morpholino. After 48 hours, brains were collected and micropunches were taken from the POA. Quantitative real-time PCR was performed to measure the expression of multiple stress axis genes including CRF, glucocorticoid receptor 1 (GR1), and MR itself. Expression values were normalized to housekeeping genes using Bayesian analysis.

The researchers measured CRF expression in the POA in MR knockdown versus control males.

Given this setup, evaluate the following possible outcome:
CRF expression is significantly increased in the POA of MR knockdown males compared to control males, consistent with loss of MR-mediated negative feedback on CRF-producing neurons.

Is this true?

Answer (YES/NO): YES